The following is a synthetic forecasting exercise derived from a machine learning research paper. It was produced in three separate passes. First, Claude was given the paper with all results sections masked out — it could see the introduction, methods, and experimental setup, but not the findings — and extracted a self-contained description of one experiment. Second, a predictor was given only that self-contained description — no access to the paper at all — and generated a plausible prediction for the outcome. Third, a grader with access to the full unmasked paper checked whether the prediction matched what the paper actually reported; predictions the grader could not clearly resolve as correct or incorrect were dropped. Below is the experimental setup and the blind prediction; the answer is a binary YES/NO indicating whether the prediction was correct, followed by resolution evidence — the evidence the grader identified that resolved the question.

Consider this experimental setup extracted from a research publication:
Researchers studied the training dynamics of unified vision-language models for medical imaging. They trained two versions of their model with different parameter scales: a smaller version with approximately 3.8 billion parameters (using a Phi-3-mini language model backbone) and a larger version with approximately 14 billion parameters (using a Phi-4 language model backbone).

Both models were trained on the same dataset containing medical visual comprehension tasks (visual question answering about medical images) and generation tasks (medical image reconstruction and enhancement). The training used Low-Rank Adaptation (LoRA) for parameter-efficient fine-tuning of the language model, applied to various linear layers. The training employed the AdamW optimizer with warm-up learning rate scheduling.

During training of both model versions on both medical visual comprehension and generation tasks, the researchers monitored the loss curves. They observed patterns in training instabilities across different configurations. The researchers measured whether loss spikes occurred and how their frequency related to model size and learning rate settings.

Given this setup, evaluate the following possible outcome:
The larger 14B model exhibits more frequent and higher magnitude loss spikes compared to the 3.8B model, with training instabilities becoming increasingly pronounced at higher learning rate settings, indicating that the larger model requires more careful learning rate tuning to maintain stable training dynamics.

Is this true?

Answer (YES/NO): YES